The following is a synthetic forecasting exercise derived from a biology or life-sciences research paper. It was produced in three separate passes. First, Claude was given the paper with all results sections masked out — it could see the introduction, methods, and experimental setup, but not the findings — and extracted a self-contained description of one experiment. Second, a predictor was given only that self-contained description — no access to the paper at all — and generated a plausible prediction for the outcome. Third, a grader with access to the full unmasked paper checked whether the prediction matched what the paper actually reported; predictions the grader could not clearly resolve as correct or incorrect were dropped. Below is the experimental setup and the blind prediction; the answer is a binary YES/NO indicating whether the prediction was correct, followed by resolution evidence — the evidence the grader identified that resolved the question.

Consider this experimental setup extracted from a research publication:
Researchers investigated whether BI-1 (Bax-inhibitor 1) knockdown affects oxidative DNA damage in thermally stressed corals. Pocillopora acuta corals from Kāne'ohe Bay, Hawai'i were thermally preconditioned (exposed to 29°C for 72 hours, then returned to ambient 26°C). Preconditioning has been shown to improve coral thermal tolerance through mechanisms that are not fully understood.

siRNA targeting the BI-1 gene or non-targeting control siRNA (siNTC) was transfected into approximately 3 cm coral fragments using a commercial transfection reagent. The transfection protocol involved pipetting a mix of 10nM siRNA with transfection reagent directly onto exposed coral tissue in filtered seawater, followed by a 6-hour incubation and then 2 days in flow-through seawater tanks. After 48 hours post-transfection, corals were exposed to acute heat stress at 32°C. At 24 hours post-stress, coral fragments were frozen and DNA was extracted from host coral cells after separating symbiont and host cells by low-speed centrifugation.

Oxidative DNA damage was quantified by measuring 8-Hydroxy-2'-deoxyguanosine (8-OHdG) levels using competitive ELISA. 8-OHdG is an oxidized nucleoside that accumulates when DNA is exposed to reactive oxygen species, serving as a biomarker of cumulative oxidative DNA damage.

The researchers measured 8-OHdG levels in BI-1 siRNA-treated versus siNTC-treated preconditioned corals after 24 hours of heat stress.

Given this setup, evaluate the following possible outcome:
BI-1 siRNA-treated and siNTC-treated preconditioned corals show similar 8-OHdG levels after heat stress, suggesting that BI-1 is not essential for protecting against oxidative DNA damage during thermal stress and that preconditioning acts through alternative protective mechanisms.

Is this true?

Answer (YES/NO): NO